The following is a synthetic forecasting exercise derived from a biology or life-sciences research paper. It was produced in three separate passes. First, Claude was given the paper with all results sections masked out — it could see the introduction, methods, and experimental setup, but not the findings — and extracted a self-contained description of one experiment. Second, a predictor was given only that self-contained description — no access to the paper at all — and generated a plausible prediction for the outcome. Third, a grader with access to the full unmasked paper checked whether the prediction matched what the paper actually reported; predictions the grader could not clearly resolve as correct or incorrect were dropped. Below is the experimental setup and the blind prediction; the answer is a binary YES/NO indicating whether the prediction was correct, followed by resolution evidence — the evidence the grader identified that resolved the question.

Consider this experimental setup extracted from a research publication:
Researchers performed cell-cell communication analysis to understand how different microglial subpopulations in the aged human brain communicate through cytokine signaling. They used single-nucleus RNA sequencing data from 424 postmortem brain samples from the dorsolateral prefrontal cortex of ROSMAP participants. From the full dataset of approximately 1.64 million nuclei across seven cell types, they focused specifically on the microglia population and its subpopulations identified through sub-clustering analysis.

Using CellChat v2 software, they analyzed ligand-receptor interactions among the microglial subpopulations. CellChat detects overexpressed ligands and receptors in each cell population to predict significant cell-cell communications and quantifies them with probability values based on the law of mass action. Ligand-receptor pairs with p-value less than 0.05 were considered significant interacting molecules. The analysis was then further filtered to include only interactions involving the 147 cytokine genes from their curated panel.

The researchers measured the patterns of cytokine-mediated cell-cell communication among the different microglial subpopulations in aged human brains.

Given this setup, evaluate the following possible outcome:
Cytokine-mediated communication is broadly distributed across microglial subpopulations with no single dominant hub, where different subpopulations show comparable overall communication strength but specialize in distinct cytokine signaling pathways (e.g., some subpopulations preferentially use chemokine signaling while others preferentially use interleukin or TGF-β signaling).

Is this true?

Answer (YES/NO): NO